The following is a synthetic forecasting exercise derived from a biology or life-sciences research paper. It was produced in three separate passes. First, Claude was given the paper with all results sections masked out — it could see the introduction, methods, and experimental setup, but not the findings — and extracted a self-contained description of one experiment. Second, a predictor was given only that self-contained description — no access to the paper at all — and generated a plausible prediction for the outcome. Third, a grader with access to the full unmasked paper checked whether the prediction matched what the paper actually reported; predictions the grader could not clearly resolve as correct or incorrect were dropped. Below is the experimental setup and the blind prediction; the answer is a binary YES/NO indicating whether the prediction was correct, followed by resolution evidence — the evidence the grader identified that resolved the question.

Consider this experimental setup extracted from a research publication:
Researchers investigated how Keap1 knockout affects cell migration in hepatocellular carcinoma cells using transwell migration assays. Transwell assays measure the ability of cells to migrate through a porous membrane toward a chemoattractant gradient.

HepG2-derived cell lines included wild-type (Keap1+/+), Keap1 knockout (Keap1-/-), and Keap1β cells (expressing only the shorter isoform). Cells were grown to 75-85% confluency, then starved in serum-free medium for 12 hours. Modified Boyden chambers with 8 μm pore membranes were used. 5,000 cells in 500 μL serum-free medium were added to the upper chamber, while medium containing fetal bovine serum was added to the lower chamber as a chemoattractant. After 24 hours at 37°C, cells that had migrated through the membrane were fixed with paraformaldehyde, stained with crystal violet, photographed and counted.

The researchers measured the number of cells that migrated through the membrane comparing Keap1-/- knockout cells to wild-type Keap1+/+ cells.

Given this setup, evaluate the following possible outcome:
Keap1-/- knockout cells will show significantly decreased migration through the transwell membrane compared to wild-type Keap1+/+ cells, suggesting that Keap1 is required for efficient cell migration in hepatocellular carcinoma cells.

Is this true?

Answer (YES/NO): YES